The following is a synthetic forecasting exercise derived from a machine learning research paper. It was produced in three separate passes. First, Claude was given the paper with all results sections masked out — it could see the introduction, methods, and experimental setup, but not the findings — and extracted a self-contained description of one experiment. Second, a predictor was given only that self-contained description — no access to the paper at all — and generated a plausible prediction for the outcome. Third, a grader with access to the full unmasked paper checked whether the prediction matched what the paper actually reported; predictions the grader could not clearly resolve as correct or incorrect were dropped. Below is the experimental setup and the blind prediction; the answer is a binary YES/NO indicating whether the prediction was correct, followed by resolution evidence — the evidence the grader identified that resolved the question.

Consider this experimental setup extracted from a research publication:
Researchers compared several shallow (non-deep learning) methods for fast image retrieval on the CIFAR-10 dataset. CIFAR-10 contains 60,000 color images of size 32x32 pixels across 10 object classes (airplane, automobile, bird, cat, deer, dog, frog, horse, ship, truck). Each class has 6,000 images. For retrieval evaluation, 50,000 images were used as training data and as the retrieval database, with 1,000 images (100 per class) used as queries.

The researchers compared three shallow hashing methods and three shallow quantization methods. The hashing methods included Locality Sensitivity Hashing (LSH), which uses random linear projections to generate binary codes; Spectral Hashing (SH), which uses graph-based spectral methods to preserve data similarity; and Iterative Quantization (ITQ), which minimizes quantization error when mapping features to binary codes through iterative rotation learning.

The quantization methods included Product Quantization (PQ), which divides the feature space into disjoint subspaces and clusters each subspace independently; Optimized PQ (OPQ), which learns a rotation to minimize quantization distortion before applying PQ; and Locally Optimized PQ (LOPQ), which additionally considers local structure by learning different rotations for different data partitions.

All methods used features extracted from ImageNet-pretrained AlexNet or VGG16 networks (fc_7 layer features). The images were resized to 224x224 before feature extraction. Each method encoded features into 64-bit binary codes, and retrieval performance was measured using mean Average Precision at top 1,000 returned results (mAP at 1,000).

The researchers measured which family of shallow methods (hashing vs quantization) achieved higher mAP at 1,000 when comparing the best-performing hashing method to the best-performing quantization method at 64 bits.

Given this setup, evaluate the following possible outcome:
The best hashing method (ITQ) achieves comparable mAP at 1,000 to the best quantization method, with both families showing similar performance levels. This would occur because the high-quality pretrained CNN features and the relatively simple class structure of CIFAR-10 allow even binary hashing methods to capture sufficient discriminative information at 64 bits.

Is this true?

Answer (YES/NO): YES